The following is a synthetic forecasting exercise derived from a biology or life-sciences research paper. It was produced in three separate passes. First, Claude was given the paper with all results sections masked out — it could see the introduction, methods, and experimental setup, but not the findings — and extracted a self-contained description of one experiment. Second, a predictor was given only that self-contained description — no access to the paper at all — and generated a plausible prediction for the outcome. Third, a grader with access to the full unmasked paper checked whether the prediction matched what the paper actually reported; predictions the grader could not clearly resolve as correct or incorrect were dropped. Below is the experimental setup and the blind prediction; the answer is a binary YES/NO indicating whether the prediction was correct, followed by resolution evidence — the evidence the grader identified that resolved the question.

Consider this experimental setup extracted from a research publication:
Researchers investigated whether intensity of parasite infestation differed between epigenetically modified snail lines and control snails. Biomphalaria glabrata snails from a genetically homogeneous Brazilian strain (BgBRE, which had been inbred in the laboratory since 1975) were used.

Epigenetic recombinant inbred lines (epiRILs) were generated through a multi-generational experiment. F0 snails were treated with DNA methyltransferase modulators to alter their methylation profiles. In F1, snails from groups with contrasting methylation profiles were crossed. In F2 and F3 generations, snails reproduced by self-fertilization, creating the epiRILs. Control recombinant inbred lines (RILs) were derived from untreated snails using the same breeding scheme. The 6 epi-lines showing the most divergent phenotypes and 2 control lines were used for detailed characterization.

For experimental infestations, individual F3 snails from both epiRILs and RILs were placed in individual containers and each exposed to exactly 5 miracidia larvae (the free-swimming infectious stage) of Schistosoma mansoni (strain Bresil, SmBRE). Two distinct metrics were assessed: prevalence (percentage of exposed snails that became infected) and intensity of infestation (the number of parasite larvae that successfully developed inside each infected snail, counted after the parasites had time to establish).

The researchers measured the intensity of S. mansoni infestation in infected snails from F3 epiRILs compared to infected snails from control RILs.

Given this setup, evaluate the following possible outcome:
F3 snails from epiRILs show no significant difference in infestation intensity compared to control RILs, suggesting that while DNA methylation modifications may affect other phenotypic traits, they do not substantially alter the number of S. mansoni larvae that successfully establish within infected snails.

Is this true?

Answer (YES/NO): NO